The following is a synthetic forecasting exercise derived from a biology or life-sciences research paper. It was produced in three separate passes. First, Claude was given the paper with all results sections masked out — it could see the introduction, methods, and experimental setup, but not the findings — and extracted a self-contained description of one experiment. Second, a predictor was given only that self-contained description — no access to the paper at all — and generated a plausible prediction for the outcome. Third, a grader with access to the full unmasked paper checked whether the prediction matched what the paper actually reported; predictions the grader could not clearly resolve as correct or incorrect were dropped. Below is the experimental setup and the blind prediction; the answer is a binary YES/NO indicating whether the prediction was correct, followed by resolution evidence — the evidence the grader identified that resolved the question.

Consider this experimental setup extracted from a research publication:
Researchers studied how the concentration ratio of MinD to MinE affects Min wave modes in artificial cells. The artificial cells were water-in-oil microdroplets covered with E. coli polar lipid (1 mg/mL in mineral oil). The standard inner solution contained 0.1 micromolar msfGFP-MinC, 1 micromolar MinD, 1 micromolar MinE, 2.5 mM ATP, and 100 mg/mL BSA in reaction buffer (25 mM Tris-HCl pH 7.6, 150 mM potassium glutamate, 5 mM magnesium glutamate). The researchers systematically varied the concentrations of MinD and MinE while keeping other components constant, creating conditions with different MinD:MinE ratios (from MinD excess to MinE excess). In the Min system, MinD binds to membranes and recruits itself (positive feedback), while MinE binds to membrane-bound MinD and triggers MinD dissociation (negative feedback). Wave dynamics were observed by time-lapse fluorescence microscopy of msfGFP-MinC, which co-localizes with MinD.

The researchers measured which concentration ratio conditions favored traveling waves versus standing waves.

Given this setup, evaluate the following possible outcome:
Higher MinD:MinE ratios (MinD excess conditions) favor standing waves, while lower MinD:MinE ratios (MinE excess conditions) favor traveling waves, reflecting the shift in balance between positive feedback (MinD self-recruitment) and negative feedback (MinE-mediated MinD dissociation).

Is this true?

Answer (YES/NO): NO